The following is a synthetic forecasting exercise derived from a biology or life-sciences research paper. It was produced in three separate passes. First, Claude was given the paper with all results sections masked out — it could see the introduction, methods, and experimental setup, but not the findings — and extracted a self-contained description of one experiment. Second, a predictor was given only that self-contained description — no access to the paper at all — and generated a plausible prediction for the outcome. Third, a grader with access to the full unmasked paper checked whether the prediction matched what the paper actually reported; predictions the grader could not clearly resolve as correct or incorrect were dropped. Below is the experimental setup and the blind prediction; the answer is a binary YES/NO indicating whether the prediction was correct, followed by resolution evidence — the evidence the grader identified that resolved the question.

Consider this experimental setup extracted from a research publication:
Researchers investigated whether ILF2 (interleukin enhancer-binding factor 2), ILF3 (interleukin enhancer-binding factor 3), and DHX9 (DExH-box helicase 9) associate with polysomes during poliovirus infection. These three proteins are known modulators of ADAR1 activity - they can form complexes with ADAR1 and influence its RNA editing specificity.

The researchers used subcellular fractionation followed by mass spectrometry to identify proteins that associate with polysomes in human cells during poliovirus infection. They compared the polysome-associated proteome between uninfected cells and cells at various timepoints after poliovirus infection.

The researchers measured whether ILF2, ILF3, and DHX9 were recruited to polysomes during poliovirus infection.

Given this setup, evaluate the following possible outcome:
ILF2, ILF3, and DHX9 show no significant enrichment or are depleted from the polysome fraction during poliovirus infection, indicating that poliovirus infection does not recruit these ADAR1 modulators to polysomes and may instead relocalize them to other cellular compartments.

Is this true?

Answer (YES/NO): NO